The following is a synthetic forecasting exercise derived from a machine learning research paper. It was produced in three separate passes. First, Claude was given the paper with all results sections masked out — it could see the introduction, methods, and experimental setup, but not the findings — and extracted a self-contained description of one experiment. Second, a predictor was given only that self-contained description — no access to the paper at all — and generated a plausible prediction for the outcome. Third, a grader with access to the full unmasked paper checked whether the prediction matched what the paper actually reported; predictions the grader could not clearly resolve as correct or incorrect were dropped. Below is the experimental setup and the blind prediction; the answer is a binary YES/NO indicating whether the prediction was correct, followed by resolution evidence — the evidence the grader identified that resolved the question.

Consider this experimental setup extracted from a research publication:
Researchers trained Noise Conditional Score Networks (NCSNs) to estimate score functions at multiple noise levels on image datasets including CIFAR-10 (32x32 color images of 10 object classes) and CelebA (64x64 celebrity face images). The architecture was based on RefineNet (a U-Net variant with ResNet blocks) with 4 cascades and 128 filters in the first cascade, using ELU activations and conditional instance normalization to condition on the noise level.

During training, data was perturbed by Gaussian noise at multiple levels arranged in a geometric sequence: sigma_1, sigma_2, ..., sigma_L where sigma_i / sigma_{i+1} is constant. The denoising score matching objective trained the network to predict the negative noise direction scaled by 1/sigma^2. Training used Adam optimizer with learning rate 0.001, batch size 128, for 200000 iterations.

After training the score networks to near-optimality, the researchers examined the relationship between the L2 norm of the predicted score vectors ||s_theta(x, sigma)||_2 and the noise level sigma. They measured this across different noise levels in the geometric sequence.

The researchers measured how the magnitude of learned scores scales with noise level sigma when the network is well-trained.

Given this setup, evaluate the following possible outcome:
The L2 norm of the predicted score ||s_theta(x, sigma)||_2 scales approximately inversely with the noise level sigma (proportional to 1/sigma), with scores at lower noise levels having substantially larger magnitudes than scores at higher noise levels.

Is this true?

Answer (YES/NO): YES